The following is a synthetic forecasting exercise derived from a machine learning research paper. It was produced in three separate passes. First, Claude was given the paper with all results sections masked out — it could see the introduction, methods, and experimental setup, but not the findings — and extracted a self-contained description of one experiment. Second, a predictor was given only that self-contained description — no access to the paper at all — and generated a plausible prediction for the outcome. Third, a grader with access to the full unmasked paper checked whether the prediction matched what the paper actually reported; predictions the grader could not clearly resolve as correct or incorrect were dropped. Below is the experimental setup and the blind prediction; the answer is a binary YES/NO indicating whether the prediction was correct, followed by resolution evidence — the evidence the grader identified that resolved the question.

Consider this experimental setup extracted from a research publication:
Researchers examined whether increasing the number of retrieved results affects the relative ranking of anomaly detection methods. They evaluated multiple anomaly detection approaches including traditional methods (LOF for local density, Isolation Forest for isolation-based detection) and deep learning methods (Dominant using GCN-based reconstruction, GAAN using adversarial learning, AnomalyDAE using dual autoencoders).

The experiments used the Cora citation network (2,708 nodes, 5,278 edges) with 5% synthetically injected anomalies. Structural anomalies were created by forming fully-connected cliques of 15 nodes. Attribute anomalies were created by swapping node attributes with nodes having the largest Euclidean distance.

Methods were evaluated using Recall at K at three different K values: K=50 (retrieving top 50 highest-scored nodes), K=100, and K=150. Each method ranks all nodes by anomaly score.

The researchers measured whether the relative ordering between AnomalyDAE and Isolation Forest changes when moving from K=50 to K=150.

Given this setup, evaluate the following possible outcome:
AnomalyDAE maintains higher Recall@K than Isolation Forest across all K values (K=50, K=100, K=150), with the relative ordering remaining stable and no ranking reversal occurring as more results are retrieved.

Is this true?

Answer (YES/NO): NO